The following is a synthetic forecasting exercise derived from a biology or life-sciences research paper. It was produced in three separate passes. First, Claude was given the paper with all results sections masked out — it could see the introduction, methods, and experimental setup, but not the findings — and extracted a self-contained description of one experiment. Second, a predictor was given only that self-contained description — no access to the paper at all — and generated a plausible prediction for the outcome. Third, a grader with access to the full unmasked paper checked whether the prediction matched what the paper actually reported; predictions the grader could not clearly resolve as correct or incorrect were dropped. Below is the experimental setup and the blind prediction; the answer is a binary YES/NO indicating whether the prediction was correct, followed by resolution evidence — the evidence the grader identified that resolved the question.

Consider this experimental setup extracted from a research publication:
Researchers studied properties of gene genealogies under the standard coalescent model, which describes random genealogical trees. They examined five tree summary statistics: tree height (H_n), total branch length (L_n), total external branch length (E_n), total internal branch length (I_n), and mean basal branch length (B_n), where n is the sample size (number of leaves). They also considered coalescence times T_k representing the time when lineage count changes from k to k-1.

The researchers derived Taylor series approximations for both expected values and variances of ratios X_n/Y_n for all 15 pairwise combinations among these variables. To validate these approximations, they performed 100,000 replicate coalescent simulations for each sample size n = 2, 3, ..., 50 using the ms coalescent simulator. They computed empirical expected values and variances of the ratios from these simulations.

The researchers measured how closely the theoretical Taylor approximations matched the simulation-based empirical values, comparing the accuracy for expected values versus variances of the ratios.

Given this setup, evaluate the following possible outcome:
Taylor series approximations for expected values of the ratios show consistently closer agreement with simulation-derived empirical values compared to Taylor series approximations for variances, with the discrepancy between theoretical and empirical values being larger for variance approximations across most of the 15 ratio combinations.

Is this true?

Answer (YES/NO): YES